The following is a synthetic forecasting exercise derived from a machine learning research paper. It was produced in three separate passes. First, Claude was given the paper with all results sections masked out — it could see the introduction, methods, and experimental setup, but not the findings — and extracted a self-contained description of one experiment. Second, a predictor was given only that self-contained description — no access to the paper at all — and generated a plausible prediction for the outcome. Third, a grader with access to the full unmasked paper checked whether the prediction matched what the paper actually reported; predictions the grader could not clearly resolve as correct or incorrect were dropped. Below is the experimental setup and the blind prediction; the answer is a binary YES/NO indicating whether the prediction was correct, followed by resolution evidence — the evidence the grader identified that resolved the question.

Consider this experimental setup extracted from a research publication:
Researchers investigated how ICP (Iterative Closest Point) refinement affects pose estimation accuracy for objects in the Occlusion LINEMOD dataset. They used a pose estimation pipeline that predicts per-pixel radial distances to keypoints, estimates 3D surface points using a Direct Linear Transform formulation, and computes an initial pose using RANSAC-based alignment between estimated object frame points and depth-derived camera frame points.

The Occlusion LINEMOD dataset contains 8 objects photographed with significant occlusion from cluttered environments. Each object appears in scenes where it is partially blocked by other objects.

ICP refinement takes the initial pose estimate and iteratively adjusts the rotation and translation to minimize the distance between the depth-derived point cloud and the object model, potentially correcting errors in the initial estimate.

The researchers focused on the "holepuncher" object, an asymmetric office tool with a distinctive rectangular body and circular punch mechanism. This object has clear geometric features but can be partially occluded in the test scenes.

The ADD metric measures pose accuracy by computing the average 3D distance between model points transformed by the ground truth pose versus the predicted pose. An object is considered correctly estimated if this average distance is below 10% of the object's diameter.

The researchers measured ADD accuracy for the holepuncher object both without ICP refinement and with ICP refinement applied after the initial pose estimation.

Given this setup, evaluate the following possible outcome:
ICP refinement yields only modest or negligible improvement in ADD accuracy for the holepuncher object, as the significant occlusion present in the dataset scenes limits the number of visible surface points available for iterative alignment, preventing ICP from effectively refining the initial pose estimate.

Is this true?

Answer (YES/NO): NO